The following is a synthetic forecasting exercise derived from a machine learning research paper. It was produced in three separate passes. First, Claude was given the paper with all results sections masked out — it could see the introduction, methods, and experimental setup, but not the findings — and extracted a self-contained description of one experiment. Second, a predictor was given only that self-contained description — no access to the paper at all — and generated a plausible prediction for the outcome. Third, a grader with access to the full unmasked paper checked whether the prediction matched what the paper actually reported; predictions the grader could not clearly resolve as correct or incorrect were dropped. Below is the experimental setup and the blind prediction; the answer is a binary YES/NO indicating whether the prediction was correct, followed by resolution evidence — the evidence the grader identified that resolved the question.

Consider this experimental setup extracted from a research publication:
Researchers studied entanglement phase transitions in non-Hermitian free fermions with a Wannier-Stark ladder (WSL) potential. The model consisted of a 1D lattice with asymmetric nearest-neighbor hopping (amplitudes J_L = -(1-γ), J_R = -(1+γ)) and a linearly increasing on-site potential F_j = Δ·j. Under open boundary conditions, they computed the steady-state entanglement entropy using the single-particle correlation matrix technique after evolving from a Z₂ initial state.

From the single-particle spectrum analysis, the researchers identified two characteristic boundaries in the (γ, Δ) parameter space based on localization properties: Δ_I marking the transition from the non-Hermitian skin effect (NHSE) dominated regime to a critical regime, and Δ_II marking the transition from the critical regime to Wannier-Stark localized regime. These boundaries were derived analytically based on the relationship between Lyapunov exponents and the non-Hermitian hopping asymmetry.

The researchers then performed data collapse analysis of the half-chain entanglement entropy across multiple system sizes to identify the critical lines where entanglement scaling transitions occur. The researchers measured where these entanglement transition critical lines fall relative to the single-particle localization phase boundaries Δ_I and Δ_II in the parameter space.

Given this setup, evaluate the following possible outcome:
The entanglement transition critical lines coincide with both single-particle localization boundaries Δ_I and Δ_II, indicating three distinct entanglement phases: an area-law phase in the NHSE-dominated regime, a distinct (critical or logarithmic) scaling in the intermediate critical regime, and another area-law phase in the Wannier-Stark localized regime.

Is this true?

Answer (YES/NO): NO